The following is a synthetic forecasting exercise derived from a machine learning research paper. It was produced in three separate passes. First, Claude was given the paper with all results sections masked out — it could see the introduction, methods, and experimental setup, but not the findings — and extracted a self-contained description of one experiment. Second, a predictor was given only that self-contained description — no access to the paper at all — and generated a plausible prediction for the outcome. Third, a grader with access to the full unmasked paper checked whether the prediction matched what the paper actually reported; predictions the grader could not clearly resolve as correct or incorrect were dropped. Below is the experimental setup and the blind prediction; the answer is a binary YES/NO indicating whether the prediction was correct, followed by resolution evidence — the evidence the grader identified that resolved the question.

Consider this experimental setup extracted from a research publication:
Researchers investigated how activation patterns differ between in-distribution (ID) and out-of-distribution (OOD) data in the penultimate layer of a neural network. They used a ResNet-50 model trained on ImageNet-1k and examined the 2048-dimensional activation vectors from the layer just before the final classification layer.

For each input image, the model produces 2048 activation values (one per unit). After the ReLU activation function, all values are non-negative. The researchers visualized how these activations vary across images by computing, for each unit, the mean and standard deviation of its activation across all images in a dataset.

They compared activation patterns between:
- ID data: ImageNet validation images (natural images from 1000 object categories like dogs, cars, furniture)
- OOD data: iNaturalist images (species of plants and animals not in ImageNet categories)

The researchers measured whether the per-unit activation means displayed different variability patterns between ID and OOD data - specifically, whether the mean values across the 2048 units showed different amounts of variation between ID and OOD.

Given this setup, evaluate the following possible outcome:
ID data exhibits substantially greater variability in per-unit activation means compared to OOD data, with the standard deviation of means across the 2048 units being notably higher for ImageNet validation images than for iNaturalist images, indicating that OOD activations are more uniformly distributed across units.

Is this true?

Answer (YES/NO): NO